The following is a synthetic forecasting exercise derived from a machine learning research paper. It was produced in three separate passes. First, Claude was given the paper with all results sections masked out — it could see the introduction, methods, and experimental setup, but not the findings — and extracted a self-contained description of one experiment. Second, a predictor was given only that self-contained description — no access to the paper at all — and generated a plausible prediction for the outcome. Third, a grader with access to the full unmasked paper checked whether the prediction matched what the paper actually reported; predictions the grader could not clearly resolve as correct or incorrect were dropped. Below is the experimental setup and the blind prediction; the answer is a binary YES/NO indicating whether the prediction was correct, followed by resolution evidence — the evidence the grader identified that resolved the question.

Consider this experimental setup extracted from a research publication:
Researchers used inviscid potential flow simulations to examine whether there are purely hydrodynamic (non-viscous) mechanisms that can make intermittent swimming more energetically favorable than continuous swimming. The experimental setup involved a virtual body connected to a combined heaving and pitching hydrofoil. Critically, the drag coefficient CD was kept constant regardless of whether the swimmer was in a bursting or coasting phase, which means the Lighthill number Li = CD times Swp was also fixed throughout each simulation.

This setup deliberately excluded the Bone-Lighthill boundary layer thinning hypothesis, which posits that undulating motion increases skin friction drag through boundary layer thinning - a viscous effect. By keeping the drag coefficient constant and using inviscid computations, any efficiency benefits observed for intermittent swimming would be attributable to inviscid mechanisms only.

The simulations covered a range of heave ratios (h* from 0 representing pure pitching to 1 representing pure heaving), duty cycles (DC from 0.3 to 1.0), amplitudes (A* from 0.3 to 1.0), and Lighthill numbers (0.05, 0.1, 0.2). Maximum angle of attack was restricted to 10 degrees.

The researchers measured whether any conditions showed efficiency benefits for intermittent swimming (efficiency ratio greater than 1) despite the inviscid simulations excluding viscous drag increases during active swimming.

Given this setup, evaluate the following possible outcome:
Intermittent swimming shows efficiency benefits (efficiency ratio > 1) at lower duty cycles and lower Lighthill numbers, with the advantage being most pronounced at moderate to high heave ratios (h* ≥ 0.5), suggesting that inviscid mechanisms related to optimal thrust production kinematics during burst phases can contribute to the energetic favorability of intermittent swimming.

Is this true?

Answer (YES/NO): NO